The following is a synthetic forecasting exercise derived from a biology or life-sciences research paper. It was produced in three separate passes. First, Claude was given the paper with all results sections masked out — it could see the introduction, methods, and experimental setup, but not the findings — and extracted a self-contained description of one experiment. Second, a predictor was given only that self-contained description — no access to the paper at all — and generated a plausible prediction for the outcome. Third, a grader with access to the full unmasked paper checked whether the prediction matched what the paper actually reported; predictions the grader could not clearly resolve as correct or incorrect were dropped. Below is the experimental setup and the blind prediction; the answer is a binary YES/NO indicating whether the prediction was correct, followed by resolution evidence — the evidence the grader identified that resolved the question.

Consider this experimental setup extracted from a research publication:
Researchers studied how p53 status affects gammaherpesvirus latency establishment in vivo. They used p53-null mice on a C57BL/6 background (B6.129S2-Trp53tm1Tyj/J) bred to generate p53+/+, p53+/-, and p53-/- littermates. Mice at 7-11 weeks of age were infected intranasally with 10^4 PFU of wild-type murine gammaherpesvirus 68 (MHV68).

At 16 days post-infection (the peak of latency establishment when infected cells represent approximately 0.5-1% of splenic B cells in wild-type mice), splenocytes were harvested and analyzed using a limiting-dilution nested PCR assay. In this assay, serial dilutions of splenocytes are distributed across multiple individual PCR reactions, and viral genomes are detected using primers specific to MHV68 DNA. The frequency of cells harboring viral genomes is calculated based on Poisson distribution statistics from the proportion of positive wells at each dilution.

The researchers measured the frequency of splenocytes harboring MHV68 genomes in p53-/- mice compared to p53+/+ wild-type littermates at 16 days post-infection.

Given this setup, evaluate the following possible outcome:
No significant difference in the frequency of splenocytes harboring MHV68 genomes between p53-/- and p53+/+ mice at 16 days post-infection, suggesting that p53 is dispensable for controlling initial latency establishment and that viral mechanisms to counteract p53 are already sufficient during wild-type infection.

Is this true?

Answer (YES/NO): NO